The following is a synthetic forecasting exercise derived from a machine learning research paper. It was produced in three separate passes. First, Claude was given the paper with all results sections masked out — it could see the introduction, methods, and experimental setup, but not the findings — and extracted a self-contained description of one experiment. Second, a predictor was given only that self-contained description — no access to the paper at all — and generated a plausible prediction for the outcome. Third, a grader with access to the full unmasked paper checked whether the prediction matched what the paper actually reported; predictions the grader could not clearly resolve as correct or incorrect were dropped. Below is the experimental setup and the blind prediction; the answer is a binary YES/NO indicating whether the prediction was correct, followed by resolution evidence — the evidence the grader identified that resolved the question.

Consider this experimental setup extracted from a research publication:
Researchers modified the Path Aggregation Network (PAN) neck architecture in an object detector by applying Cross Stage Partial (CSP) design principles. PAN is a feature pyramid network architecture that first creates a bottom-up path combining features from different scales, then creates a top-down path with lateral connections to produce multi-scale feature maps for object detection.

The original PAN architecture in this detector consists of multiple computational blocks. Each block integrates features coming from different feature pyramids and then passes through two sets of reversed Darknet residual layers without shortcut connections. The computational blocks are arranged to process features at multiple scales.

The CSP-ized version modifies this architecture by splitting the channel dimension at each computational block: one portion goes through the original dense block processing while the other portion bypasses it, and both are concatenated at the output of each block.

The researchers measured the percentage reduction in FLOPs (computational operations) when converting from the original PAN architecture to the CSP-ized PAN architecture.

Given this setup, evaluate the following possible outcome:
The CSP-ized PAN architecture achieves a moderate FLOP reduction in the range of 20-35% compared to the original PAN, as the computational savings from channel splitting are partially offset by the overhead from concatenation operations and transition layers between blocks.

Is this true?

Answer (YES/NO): NO